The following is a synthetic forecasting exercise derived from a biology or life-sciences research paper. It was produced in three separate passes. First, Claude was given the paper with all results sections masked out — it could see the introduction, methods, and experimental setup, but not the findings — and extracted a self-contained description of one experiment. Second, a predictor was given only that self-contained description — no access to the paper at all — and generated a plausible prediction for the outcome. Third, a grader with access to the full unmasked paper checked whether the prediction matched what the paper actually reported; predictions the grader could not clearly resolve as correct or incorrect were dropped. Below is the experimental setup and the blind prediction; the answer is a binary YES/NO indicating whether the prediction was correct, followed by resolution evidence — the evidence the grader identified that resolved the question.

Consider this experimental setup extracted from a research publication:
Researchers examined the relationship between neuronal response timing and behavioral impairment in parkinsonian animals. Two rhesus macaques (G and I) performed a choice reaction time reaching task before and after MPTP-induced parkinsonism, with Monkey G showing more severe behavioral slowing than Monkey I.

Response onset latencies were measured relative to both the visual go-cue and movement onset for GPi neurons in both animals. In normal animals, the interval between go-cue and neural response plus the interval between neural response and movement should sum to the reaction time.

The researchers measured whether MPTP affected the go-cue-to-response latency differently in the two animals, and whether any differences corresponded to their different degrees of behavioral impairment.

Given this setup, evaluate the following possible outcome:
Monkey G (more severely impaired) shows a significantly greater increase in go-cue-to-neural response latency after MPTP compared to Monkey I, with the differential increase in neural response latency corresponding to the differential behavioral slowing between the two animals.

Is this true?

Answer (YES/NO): YES